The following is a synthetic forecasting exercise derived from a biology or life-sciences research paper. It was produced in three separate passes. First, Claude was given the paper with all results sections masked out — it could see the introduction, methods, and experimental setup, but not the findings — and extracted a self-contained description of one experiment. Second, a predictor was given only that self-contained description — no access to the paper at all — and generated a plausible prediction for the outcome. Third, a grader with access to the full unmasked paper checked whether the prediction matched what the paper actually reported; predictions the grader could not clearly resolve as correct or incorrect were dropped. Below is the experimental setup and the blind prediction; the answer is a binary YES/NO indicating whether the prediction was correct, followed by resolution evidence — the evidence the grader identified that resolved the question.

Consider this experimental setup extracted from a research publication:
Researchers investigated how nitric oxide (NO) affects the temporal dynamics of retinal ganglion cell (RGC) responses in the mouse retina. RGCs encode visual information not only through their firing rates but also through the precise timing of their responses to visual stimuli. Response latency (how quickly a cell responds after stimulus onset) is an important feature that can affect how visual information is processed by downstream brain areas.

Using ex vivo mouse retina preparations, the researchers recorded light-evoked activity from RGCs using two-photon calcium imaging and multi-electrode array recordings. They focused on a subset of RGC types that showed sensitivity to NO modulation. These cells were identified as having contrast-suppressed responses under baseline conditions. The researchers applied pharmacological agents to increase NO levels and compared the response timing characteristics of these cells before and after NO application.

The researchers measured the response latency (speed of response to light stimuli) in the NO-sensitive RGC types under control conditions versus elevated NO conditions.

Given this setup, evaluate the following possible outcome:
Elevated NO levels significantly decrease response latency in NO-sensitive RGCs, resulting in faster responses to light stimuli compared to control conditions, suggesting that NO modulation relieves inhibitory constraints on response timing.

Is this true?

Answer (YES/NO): YES